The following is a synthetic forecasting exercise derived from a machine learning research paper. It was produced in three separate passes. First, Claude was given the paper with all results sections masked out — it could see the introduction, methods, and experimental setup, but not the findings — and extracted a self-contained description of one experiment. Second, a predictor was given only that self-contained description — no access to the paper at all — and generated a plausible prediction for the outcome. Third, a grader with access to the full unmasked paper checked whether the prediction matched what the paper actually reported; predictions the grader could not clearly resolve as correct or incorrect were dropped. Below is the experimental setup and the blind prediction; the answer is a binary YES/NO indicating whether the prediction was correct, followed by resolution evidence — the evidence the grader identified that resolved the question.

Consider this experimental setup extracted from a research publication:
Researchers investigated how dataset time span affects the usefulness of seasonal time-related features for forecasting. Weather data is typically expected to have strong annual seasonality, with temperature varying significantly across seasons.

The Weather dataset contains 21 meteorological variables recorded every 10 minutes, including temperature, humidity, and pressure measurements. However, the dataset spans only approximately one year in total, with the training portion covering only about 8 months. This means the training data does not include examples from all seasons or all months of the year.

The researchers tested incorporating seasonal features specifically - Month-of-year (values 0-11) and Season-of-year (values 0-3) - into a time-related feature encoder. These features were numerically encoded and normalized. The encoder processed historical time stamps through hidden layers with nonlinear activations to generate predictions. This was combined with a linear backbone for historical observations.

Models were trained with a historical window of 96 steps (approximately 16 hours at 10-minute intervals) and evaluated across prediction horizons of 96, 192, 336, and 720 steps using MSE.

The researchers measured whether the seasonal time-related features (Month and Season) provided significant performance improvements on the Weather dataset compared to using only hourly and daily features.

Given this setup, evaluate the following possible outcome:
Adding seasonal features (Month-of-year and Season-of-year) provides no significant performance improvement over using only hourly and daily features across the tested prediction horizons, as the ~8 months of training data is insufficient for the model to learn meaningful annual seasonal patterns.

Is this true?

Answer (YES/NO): YES